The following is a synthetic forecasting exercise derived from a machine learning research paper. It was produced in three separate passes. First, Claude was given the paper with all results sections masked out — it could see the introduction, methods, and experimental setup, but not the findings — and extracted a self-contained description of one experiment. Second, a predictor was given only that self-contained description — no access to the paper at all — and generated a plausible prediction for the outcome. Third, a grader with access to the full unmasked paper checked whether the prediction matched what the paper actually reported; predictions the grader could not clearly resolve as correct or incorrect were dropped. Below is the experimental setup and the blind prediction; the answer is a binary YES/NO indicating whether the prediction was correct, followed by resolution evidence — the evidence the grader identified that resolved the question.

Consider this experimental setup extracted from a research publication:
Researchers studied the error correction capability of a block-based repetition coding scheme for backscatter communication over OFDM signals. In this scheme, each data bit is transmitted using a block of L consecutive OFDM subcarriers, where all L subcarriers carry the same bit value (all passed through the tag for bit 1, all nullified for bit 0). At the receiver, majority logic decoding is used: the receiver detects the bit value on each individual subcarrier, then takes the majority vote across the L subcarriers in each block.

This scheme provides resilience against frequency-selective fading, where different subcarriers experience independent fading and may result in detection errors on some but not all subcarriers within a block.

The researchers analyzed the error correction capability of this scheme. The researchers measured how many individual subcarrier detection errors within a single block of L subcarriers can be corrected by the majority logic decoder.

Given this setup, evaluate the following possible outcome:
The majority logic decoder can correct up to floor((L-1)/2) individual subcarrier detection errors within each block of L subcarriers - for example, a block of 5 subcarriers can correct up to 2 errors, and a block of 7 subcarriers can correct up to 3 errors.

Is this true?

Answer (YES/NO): YES